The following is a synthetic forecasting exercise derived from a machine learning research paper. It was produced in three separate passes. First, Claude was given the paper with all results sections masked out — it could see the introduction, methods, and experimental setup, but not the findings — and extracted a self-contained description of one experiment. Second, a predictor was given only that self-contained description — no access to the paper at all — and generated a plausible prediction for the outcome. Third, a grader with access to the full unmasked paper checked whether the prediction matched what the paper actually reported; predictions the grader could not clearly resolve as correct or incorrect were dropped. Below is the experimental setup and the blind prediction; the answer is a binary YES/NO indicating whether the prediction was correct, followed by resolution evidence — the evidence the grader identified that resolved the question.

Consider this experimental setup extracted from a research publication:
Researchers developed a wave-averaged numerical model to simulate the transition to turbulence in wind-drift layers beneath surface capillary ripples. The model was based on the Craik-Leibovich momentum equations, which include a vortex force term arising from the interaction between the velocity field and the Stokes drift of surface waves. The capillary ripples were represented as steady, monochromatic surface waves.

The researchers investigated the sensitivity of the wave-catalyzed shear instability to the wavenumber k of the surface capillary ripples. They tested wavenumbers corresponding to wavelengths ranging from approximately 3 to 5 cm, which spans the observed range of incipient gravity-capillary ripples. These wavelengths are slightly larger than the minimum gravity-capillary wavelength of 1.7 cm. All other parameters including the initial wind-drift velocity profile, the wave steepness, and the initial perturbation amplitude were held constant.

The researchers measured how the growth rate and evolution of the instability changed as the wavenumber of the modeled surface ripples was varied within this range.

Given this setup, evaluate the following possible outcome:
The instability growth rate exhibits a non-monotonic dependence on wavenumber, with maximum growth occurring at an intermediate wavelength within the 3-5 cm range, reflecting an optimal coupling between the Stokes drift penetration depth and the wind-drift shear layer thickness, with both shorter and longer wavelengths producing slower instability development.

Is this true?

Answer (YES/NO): NO